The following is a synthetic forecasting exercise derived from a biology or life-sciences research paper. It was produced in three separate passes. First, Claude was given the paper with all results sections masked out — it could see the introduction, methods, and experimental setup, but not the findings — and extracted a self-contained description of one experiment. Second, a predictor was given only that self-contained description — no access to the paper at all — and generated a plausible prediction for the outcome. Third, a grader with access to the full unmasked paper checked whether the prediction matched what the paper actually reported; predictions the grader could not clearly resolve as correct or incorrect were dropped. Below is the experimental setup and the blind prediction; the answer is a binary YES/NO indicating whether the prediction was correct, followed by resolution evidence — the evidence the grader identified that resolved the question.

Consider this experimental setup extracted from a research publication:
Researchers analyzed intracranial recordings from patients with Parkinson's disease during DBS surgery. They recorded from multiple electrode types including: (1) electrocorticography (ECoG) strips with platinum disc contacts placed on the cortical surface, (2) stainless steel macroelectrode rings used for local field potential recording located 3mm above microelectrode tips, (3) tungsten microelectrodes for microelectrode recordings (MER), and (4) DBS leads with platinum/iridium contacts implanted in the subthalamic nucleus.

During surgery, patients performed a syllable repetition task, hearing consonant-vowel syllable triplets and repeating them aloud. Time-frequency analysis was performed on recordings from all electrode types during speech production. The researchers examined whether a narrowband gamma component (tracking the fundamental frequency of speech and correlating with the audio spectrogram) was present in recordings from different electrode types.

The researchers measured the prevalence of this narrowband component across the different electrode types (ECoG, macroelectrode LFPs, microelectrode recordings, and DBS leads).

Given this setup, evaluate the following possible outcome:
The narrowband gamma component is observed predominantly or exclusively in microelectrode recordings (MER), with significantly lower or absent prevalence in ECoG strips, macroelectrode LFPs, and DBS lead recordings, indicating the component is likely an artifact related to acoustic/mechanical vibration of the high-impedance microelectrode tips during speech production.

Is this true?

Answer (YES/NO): NO